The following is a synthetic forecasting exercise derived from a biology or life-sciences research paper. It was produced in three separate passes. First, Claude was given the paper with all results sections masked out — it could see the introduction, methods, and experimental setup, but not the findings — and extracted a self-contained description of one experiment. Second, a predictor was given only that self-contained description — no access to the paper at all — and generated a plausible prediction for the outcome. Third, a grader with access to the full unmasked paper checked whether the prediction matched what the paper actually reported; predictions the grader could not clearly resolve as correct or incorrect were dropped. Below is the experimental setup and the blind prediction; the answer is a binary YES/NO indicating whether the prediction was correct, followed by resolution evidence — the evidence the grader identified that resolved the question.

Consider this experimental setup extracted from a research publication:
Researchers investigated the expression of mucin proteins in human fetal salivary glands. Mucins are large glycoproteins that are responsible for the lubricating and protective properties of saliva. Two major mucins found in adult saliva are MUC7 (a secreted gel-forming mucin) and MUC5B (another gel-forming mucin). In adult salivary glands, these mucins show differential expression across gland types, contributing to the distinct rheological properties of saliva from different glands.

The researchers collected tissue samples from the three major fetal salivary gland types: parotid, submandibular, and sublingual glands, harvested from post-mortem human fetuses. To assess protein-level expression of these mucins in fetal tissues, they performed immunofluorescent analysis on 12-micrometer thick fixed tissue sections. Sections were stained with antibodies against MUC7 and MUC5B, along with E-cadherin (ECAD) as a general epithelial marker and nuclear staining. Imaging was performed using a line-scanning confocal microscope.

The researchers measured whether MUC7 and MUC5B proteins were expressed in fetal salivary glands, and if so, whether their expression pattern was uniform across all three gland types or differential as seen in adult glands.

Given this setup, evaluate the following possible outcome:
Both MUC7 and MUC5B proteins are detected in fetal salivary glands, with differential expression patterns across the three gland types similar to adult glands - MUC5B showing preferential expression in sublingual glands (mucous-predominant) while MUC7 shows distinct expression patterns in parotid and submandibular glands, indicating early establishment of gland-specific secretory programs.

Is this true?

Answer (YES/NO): NO